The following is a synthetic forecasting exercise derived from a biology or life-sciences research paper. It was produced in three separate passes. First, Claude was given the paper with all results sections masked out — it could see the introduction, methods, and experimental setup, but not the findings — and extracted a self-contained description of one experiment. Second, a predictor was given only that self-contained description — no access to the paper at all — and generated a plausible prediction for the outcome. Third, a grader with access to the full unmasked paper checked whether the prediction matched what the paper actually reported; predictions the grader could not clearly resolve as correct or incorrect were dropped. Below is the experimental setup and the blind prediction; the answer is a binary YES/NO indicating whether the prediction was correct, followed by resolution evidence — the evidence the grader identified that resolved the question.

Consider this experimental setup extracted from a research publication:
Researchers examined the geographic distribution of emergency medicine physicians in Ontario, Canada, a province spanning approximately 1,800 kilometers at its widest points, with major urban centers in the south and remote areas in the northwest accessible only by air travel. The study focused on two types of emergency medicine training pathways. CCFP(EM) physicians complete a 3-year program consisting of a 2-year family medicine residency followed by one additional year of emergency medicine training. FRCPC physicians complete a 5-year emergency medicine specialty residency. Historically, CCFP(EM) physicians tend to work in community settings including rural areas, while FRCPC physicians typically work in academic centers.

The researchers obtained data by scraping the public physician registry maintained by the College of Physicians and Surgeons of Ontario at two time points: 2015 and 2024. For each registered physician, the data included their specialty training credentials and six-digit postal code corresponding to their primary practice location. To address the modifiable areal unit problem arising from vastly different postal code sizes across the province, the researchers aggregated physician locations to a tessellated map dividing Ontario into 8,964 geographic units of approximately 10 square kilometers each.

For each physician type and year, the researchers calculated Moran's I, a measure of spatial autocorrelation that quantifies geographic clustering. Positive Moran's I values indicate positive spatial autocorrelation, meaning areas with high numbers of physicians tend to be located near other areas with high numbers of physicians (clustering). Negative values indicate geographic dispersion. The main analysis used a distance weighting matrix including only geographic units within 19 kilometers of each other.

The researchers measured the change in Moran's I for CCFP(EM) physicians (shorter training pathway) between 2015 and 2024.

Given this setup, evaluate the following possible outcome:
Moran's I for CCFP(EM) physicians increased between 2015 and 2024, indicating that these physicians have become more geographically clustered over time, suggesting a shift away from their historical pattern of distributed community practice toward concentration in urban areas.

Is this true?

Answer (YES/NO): YES